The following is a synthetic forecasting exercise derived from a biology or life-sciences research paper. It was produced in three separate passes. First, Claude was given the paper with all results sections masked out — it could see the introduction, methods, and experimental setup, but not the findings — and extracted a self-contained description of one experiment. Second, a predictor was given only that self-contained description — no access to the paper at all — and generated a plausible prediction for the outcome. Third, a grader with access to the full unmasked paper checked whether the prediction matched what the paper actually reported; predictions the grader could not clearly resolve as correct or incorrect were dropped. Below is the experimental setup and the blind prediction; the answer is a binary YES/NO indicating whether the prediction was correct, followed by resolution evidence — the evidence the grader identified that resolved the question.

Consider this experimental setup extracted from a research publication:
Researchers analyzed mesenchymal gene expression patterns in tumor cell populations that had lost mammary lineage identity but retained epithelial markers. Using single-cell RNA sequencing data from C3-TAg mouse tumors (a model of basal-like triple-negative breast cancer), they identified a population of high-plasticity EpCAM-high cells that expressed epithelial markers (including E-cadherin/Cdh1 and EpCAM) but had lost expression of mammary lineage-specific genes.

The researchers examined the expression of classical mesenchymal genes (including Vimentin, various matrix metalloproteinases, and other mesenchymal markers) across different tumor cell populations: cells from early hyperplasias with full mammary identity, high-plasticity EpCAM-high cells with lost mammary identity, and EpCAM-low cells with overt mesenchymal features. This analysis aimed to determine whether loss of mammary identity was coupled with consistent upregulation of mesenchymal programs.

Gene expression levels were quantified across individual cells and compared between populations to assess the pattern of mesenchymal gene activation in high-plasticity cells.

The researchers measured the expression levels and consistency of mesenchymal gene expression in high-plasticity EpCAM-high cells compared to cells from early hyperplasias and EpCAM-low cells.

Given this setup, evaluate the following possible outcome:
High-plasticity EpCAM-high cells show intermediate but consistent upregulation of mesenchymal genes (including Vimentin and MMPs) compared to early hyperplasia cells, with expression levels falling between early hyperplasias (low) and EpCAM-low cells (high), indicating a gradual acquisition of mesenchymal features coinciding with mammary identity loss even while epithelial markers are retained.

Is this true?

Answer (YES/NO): NO